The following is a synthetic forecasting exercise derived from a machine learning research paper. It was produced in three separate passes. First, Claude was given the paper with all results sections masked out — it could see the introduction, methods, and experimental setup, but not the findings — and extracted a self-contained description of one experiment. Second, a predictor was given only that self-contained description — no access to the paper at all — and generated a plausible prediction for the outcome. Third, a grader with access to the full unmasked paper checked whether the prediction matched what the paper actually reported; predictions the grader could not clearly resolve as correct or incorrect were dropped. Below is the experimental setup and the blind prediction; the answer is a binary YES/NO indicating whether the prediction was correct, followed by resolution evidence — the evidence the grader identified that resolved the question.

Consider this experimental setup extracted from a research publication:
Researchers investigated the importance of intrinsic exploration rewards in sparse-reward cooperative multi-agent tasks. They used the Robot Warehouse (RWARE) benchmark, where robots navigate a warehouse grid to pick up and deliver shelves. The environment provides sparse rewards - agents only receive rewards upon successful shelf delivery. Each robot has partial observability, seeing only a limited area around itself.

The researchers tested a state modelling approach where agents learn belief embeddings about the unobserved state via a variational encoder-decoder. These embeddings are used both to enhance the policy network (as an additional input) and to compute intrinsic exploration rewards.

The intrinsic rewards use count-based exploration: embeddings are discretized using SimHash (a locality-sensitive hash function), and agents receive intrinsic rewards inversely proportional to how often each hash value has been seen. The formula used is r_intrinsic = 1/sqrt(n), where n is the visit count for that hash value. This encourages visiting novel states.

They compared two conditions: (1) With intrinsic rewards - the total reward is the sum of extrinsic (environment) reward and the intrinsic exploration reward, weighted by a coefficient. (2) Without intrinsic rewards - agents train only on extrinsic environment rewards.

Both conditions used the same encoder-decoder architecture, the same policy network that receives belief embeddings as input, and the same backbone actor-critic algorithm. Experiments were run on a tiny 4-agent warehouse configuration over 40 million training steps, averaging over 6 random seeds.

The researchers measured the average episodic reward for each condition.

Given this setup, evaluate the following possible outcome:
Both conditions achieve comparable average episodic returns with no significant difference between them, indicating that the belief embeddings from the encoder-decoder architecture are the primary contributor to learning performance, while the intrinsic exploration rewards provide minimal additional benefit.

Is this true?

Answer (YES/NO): NO